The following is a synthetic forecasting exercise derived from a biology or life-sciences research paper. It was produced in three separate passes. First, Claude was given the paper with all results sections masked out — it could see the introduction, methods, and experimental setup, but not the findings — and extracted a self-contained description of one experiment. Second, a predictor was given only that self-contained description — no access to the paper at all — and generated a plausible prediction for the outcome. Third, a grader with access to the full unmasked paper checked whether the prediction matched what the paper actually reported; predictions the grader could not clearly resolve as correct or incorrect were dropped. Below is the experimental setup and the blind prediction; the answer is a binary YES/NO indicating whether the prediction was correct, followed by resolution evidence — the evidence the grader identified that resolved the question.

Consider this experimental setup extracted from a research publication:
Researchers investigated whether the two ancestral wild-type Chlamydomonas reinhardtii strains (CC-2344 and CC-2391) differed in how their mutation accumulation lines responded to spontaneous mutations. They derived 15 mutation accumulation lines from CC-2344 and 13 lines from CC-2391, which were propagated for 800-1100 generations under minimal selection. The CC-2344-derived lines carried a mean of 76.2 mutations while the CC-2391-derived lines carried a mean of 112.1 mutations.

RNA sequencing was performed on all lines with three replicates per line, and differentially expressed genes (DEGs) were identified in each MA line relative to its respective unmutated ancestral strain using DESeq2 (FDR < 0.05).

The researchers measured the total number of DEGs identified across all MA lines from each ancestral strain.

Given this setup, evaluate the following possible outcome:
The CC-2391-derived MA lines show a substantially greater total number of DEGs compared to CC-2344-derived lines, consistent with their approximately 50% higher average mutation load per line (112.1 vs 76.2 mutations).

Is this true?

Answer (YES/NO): NO